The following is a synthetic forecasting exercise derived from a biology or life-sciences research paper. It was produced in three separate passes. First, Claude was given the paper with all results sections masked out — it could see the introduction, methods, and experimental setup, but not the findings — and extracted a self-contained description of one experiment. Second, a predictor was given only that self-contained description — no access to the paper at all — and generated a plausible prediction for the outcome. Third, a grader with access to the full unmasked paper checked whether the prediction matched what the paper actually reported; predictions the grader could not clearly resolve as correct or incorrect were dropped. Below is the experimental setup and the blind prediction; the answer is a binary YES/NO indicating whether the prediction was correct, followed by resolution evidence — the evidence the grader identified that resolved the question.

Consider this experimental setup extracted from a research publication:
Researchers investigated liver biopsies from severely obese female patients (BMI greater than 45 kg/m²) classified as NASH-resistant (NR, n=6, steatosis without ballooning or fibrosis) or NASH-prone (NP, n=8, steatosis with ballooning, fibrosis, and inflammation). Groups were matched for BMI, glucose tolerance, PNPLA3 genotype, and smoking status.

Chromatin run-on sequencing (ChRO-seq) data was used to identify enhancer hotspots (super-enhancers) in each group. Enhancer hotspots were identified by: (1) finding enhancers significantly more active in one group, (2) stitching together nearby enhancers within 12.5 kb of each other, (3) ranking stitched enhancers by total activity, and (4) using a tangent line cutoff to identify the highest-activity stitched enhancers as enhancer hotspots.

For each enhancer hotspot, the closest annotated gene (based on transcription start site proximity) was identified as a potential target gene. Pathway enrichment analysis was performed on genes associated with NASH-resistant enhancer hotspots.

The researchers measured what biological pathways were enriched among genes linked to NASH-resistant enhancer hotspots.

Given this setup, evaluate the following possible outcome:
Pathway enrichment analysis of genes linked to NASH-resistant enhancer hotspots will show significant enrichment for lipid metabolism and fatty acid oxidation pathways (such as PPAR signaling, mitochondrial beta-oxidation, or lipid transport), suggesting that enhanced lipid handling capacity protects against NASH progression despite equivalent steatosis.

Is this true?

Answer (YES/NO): NO